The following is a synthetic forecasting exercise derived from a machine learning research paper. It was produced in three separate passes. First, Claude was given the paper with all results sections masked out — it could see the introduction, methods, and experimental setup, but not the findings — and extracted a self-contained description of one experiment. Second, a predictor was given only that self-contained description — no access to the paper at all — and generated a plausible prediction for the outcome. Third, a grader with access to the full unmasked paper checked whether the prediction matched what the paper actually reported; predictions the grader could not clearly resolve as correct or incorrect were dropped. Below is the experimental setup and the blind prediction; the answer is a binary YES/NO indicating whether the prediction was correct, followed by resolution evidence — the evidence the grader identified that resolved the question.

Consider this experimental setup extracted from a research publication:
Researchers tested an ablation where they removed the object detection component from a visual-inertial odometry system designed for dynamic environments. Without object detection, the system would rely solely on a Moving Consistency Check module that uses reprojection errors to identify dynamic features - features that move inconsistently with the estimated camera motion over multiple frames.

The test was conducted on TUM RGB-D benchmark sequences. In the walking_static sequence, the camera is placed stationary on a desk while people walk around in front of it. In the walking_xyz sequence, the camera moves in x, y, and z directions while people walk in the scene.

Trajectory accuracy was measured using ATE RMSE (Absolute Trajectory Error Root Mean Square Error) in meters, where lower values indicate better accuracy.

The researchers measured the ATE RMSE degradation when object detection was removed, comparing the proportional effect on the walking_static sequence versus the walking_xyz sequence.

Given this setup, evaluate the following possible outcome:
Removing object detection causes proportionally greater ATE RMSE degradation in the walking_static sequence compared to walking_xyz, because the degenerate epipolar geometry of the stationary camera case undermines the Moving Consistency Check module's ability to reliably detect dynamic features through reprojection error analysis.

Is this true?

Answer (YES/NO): YES